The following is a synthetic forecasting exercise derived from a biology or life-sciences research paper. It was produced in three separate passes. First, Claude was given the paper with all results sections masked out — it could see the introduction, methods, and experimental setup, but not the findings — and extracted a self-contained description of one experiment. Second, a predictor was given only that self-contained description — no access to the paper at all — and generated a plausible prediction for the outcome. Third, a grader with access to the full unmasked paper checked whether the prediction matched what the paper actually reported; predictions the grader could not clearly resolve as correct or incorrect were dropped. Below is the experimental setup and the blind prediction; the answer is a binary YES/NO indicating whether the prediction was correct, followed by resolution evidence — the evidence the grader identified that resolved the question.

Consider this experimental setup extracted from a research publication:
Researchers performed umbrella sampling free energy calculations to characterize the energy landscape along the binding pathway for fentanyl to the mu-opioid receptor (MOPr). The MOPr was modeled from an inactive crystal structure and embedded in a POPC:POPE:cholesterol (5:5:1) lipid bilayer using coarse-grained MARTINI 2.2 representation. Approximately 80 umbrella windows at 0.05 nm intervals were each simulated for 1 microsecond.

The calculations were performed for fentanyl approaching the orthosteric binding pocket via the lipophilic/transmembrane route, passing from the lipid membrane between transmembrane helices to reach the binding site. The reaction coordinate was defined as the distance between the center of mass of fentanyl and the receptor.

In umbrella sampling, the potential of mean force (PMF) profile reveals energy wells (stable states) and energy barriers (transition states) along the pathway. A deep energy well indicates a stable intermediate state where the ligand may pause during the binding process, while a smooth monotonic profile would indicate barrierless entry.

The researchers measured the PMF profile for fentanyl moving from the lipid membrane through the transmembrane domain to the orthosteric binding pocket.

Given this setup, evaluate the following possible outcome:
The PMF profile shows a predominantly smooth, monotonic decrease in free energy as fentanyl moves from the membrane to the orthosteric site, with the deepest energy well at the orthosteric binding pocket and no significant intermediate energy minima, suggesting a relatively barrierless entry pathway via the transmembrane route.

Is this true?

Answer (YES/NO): NO